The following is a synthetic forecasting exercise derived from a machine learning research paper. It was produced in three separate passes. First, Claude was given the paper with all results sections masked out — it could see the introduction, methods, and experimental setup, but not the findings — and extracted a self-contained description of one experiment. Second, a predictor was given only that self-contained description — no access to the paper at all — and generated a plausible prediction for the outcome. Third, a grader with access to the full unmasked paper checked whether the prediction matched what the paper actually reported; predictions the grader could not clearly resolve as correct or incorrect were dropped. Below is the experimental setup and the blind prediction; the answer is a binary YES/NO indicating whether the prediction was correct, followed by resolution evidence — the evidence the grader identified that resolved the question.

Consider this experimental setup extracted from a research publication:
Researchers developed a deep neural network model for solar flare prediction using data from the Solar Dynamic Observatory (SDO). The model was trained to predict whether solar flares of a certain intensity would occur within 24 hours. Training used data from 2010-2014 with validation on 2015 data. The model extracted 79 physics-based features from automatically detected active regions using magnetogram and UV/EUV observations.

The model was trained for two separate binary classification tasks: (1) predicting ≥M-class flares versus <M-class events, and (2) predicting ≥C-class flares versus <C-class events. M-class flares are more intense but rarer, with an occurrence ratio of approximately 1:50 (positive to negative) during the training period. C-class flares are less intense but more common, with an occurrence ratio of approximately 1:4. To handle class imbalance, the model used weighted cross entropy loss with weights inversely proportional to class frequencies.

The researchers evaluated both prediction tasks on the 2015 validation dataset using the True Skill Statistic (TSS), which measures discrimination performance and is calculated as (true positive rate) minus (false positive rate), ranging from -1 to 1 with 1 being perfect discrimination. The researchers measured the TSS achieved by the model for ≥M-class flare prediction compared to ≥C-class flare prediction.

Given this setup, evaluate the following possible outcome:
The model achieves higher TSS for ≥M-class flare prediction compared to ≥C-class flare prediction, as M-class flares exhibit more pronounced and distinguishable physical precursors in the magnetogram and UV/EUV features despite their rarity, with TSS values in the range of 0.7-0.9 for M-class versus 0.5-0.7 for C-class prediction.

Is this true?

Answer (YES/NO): YES